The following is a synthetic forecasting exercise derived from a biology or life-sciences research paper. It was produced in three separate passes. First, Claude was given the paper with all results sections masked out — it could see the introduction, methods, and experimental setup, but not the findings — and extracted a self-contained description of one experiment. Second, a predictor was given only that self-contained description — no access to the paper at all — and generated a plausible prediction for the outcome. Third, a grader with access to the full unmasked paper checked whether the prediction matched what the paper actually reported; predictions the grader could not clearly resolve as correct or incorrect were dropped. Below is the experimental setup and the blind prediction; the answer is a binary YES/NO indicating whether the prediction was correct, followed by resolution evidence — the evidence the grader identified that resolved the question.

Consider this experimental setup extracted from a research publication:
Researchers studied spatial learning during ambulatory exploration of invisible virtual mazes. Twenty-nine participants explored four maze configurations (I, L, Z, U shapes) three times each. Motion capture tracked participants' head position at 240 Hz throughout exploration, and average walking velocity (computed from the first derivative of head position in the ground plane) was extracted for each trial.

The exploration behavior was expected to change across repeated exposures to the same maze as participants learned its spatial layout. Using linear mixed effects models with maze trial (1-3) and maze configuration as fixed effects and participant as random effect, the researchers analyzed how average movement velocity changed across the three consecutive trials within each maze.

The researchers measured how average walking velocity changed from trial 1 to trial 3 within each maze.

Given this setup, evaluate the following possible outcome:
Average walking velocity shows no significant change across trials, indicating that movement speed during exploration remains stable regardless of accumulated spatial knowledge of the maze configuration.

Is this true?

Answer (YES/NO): NO